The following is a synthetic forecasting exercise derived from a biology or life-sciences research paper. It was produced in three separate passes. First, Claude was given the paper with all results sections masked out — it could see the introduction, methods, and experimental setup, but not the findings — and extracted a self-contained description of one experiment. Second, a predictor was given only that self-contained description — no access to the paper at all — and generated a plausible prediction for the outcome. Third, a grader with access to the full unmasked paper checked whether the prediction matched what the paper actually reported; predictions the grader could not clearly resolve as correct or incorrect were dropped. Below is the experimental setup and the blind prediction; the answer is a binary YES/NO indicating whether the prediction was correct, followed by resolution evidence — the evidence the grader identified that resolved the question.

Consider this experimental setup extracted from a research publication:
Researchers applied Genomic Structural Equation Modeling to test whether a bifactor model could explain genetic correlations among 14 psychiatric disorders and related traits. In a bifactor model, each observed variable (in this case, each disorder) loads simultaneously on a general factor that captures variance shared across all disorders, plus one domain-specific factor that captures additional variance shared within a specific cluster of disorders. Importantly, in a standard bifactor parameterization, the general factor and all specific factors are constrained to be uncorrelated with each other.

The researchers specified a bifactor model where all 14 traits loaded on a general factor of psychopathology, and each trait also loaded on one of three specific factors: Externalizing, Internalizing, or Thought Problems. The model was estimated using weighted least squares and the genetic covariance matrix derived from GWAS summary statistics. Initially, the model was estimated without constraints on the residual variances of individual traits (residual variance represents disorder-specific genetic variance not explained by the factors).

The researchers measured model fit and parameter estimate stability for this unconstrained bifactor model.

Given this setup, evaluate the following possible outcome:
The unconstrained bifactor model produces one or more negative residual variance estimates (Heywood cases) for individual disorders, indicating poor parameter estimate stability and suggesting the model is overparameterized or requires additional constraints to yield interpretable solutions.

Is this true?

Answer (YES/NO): YES